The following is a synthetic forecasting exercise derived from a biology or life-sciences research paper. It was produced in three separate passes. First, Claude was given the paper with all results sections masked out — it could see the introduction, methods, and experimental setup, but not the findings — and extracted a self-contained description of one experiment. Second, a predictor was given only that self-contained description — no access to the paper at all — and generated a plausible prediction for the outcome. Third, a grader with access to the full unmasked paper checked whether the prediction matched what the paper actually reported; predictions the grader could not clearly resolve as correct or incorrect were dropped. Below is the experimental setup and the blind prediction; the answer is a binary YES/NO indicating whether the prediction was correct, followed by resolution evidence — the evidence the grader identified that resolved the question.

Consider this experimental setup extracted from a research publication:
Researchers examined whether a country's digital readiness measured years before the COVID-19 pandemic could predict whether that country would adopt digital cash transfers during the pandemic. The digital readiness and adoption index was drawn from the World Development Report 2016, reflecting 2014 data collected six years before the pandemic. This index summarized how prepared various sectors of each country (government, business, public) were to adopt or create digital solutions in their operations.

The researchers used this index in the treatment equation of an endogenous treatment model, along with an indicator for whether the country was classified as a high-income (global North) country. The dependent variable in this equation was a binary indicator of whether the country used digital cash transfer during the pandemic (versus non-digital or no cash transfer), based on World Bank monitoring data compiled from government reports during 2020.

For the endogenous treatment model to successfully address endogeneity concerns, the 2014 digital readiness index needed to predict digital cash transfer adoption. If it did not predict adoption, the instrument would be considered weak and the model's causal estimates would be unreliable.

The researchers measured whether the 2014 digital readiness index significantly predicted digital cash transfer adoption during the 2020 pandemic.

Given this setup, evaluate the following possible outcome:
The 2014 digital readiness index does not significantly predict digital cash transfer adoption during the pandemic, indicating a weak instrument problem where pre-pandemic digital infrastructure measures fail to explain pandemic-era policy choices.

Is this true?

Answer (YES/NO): NO